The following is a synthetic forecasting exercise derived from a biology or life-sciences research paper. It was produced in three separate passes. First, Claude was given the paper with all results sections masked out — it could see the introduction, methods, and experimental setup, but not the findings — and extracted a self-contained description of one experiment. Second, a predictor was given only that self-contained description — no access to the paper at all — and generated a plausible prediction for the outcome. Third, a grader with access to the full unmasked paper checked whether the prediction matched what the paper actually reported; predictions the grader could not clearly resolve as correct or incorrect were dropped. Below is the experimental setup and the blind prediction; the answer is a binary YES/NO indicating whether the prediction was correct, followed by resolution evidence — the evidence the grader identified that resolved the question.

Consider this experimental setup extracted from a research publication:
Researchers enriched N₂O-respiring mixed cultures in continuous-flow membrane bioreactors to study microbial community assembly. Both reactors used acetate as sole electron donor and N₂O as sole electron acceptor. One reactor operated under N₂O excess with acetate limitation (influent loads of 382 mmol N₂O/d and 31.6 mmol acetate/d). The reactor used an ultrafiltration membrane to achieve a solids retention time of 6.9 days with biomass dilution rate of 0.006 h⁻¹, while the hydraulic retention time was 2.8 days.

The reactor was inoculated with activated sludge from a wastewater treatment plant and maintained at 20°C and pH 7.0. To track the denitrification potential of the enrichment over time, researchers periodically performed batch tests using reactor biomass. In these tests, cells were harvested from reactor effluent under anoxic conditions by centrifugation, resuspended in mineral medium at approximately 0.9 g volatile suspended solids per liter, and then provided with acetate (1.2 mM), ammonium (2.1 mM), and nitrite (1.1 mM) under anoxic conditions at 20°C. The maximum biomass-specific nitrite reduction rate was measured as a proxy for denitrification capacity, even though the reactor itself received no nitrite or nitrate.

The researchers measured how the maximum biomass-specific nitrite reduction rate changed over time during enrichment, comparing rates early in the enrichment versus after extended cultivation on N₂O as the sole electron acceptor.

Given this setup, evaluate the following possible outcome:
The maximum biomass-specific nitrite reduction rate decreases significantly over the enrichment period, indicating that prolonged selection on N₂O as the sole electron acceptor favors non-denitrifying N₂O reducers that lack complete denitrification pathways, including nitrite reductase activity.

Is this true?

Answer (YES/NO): NO